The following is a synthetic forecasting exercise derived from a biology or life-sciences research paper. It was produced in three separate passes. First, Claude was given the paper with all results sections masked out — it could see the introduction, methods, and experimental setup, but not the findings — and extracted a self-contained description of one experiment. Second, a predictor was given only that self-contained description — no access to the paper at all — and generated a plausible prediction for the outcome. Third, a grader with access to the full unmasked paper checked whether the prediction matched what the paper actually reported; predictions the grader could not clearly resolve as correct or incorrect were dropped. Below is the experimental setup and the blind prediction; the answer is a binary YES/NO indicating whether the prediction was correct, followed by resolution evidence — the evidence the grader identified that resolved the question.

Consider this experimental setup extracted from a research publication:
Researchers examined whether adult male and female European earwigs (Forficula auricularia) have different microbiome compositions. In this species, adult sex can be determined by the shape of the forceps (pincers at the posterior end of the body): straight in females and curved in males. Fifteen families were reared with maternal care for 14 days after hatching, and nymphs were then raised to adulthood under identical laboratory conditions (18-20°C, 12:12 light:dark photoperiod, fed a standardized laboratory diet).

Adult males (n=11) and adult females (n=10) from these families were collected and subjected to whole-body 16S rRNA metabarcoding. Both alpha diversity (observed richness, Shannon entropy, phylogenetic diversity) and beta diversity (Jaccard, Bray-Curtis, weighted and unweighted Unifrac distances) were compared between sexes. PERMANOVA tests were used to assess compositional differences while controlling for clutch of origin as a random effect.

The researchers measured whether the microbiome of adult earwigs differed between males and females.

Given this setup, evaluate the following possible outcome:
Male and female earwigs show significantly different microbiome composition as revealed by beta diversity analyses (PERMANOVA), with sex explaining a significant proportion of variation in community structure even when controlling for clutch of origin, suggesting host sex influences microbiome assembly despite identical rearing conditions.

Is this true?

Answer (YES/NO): NO